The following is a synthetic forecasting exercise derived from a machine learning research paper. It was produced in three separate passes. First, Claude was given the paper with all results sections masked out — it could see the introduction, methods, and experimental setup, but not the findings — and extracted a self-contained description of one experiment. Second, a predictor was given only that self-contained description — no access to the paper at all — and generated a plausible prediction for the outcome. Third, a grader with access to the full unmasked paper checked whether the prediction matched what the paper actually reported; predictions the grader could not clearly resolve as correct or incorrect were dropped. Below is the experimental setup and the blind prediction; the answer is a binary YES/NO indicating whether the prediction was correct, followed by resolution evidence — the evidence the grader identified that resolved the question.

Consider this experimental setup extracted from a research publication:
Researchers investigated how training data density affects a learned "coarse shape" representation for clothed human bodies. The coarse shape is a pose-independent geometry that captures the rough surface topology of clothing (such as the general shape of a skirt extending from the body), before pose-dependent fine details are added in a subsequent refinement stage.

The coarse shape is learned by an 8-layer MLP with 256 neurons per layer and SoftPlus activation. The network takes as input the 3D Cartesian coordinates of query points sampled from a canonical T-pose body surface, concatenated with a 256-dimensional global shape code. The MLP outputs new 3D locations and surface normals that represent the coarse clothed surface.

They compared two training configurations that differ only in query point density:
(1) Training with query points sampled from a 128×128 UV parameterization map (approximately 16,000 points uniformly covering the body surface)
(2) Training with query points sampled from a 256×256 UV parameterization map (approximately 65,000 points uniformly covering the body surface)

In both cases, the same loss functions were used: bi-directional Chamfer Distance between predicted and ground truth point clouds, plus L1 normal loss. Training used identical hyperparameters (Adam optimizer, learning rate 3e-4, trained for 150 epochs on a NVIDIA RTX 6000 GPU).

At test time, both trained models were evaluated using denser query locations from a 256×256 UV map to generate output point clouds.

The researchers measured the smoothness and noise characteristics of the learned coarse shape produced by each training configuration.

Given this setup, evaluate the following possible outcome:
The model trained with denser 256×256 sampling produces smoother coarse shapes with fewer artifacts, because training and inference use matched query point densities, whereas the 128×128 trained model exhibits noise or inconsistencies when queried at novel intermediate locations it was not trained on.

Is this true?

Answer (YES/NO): NO